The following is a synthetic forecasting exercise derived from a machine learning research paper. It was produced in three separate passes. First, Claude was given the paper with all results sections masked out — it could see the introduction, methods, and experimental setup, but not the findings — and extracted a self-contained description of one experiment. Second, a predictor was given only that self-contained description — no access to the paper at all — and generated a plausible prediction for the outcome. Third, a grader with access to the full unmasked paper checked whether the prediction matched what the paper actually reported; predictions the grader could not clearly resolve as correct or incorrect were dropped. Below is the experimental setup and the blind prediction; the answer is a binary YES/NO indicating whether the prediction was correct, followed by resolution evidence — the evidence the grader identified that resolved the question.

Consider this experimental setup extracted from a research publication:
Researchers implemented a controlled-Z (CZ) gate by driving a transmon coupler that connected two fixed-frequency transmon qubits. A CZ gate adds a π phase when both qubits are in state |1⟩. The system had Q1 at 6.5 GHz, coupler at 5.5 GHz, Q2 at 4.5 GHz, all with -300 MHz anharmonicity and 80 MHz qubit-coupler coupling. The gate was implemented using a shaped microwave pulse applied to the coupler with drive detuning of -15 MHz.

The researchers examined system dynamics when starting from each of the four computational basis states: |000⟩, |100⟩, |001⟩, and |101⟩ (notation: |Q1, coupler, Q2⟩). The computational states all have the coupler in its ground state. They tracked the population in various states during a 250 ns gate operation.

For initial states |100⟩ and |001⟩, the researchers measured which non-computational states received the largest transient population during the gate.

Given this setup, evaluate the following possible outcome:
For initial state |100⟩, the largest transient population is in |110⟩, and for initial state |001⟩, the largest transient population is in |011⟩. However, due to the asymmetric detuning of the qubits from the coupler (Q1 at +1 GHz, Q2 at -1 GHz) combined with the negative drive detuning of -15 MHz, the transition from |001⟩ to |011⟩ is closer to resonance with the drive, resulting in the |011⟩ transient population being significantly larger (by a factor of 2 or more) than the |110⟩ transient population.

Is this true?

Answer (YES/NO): NO